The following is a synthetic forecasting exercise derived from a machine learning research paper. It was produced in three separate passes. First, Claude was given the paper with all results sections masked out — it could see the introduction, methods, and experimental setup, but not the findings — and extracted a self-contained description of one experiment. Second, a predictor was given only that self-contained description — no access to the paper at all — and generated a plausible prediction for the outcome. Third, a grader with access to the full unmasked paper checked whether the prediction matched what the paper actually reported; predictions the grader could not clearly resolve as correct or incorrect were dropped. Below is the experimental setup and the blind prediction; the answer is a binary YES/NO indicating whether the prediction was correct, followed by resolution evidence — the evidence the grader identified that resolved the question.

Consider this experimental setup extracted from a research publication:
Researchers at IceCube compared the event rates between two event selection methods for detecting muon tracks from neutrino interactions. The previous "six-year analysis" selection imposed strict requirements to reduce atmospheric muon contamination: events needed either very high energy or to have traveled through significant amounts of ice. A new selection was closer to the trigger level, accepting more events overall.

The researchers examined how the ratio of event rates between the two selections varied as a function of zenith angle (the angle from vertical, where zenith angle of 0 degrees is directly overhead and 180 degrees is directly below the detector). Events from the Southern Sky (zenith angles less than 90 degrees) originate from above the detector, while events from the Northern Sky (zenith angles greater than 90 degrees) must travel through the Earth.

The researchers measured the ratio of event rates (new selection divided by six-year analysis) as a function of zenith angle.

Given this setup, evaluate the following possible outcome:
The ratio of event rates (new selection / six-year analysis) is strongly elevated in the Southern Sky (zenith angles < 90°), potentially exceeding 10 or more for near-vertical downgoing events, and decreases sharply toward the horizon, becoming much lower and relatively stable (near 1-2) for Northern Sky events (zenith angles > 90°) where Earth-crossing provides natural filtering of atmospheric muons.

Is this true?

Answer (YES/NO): NO